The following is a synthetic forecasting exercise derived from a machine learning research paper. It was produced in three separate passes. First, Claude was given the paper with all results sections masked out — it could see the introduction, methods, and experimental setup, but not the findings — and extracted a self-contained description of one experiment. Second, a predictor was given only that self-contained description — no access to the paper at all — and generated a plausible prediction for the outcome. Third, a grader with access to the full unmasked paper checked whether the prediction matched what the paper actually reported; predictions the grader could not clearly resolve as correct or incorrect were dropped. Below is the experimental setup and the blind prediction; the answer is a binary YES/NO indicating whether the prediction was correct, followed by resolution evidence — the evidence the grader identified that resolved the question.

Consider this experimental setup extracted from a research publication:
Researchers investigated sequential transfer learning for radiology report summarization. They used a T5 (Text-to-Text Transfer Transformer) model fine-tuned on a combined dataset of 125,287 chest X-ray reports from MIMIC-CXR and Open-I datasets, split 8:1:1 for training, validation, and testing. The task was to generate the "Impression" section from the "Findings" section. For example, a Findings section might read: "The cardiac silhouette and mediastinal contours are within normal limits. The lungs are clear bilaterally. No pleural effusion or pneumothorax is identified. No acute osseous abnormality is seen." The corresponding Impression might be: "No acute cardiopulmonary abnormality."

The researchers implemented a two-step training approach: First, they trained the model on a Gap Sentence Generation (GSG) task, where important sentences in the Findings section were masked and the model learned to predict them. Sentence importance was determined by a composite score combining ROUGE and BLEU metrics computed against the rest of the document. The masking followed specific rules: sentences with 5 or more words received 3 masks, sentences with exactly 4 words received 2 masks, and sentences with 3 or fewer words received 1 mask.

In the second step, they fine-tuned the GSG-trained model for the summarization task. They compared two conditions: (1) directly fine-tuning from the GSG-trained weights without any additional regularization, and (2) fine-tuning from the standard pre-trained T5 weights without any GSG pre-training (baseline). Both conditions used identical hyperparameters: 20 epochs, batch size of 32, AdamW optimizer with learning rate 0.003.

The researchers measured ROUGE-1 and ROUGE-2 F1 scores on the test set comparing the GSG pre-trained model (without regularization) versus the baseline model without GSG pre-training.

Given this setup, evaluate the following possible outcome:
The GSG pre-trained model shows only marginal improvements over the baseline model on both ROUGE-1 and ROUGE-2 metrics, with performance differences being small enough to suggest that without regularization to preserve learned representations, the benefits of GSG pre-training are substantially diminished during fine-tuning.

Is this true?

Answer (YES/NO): NO